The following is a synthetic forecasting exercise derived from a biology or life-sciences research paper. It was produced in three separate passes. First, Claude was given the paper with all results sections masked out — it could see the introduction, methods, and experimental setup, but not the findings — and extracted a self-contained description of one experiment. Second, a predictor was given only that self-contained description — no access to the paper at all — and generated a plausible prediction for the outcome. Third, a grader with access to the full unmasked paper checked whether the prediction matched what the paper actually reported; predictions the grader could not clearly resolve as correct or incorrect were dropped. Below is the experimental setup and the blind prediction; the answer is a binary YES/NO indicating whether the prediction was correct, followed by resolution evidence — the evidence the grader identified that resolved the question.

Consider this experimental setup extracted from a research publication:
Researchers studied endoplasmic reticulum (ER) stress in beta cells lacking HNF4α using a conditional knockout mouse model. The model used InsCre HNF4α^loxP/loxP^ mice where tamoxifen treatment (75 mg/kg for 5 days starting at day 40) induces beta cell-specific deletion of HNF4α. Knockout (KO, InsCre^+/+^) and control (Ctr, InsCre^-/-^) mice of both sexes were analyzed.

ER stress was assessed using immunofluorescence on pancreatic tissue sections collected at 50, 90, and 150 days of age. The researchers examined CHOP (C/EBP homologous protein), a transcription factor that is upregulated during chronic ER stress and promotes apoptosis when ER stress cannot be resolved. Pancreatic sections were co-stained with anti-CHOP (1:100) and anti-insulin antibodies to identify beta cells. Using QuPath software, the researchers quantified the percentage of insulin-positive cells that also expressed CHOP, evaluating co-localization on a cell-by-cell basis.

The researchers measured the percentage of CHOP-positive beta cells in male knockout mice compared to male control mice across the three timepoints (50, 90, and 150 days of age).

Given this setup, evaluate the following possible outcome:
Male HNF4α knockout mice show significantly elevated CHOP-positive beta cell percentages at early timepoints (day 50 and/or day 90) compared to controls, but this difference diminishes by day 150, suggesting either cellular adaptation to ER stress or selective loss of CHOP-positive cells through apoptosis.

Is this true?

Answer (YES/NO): NO